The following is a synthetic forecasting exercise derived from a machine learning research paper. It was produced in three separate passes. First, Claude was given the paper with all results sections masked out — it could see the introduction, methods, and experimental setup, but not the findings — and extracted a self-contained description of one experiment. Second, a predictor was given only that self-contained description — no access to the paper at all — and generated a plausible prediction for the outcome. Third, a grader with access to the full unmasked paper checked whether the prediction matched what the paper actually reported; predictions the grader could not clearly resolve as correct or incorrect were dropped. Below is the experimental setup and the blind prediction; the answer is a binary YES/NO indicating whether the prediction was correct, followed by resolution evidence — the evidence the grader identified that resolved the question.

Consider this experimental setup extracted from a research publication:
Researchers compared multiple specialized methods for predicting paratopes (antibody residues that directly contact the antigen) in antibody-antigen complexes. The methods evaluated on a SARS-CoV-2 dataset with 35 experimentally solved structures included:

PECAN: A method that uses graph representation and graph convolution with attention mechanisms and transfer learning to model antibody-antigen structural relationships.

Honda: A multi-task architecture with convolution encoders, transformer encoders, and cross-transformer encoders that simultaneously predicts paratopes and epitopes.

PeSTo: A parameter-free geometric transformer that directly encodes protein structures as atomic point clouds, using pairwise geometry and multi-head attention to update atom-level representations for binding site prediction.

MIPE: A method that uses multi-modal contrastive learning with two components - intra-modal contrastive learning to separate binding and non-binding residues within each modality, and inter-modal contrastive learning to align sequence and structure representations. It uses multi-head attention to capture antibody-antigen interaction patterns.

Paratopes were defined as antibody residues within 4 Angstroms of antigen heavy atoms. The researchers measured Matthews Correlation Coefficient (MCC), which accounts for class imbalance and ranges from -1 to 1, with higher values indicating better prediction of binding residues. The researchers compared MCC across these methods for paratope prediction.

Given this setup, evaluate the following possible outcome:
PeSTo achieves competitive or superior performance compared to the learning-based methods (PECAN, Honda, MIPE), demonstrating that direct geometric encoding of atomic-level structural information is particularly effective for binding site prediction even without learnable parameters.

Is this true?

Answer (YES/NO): NO